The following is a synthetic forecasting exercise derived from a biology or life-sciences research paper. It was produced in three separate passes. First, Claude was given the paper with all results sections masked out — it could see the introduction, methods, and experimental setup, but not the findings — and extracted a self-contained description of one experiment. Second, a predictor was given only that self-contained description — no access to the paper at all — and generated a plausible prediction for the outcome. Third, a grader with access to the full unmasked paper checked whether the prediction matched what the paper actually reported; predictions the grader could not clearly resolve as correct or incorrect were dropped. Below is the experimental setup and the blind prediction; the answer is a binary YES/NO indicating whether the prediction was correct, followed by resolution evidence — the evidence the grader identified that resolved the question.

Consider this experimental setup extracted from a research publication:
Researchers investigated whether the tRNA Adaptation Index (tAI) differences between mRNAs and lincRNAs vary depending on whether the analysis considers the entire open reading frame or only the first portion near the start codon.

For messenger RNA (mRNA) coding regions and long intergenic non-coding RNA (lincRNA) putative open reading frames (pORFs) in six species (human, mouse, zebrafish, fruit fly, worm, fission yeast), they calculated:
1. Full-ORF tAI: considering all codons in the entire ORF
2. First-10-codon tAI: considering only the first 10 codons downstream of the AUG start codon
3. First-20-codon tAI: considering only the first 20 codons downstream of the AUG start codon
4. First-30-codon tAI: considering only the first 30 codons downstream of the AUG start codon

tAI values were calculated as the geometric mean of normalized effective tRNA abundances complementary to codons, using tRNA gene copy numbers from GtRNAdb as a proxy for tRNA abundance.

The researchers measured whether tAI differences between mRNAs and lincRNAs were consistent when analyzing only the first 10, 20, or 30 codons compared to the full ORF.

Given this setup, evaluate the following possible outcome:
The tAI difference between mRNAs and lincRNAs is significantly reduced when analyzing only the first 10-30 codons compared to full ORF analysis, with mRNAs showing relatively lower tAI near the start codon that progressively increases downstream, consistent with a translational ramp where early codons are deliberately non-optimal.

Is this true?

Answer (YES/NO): NO